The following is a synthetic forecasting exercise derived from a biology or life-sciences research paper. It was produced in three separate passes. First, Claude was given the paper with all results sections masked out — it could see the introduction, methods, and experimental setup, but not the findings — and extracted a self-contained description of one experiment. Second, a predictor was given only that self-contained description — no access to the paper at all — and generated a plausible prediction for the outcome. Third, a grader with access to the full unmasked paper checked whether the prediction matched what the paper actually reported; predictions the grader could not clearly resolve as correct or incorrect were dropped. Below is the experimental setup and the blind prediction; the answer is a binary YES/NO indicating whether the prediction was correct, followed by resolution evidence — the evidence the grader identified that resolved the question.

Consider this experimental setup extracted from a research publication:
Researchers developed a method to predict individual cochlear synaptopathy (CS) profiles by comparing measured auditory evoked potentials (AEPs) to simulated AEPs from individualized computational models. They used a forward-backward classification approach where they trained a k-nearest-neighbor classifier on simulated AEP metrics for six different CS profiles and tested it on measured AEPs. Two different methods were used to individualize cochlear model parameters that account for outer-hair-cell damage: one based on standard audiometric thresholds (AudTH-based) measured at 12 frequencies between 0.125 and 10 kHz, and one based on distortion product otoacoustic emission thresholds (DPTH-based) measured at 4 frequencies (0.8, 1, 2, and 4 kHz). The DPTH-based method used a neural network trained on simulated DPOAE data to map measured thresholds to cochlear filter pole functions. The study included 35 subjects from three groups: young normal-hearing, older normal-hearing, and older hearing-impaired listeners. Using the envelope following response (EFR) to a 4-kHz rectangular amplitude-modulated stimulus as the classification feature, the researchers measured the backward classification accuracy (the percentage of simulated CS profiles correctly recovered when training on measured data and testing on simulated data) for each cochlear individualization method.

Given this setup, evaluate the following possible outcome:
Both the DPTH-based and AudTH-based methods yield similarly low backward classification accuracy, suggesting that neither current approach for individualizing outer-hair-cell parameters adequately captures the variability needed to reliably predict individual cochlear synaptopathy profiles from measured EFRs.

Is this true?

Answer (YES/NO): NO